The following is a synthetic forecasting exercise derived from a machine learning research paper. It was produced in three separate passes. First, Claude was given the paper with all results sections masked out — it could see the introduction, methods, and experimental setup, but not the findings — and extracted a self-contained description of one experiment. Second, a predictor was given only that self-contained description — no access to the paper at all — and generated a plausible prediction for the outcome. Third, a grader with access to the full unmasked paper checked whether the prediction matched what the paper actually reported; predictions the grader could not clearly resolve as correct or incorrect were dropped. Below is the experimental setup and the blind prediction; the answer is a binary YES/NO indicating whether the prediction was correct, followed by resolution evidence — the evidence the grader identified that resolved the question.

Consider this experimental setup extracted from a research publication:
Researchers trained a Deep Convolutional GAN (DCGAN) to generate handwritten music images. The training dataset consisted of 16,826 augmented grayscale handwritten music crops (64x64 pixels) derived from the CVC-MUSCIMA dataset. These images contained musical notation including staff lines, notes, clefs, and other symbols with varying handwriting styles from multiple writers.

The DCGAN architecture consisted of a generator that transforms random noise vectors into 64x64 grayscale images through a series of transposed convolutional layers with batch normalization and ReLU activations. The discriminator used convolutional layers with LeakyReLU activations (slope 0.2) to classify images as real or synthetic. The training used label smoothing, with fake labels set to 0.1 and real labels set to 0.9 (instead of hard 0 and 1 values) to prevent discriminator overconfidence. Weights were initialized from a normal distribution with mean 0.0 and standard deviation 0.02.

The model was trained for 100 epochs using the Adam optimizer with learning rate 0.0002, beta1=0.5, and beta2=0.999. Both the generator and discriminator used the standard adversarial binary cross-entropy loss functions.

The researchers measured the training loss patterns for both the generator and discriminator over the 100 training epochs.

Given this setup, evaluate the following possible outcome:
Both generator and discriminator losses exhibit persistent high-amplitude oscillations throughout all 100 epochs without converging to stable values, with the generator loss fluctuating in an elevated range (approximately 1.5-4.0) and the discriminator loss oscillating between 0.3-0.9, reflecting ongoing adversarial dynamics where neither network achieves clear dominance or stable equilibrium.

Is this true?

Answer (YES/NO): NO